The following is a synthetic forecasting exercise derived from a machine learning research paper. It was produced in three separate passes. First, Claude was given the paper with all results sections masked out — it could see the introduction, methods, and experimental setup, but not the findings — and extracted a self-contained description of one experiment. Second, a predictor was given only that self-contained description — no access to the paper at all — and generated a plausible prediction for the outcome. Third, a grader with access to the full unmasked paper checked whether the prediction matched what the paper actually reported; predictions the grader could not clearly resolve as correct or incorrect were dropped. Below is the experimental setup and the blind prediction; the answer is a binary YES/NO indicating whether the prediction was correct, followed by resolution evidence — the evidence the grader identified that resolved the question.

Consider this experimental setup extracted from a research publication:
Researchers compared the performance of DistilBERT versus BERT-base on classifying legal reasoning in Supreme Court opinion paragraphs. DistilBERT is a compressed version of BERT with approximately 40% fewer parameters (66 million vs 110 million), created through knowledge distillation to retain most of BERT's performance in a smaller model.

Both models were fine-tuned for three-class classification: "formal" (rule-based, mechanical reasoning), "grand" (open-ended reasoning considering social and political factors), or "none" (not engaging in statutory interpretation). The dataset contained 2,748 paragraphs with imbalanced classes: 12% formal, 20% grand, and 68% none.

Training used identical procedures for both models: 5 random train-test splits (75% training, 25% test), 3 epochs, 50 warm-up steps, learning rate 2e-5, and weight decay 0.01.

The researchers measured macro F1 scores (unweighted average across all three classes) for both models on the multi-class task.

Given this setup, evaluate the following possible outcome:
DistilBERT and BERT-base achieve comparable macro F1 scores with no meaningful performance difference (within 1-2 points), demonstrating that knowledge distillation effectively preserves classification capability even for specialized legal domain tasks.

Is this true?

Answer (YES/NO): YES